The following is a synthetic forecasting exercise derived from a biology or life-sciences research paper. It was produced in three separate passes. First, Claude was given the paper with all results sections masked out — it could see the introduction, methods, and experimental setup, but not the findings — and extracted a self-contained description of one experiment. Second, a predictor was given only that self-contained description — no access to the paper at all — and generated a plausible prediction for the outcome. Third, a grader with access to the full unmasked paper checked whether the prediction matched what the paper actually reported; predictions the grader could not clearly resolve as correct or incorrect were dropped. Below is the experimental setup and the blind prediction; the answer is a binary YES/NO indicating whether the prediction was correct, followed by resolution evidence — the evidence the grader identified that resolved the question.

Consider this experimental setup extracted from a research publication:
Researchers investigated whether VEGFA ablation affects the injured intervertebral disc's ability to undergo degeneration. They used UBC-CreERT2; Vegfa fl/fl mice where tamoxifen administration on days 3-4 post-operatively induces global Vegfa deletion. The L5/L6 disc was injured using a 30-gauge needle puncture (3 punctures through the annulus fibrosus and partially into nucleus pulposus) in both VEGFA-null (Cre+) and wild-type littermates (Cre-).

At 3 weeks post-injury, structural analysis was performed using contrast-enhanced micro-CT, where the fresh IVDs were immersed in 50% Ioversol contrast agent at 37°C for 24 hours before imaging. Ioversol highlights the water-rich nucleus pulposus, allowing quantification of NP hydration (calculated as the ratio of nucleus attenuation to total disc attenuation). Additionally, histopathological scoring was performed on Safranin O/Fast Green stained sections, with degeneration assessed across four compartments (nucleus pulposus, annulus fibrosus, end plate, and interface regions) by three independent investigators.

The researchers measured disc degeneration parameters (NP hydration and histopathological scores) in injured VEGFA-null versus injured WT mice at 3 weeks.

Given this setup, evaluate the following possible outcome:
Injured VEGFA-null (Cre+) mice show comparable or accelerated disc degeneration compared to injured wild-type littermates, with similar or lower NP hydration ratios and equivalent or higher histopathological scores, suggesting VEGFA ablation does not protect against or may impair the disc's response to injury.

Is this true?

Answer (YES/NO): YES